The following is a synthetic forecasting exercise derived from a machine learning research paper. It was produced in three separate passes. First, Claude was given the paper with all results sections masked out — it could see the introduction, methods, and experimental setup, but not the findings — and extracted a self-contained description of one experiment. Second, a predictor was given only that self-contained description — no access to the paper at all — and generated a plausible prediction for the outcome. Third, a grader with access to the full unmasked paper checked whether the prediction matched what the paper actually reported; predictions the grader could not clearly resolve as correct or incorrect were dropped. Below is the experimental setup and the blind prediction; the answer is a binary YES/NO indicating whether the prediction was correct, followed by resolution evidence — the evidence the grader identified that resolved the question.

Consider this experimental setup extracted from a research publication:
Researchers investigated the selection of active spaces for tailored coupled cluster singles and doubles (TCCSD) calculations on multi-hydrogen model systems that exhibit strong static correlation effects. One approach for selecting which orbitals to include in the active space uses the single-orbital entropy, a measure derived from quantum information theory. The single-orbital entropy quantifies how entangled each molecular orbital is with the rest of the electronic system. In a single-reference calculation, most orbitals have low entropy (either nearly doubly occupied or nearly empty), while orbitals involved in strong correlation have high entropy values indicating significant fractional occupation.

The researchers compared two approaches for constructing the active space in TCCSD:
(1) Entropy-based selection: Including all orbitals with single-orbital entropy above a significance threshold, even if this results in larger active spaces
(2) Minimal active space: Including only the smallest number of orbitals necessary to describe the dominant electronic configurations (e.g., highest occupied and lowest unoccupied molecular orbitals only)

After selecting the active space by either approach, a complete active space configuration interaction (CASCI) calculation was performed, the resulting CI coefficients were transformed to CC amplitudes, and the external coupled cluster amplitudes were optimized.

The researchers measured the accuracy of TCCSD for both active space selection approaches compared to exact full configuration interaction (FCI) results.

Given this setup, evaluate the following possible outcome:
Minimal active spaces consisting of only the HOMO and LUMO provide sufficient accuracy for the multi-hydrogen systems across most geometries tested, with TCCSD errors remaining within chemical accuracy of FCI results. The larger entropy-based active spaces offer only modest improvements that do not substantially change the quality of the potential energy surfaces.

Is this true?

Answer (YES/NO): NO